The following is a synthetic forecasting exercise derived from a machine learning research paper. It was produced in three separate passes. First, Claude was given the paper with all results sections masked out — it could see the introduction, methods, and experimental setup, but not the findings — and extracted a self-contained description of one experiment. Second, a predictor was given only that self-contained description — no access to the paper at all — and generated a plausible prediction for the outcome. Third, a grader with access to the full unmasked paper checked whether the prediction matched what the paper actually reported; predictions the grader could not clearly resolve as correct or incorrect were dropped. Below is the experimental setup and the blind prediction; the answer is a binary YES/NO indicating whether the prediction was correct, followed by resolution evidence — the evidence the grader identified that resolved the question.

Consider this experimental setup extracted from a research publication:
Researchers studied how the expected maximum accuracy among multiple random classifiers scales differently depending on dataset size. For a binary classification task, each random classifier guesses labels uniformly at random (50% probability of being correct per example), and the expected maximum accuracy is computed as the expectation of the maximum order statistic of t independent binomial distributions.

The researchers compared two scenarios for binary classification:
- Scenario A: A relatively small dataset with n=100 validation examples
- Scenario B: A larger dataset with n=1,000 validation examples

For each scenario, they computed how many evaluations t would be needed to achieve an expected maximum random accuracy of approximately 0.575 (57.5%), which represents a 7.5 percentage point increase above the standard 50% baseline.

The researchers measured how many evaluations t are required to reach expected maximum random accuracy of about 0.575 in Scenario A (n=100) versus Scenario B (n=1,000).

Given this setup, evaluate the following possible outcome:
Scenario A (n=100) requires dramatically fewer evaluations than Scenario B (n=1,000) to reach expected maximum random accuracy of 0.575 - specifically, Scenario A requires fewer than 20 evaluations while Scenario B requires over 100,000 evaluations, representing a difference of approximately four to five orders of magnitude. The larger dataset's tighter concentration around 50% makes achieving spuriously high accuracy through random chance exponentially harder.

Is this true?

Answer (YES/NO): NO